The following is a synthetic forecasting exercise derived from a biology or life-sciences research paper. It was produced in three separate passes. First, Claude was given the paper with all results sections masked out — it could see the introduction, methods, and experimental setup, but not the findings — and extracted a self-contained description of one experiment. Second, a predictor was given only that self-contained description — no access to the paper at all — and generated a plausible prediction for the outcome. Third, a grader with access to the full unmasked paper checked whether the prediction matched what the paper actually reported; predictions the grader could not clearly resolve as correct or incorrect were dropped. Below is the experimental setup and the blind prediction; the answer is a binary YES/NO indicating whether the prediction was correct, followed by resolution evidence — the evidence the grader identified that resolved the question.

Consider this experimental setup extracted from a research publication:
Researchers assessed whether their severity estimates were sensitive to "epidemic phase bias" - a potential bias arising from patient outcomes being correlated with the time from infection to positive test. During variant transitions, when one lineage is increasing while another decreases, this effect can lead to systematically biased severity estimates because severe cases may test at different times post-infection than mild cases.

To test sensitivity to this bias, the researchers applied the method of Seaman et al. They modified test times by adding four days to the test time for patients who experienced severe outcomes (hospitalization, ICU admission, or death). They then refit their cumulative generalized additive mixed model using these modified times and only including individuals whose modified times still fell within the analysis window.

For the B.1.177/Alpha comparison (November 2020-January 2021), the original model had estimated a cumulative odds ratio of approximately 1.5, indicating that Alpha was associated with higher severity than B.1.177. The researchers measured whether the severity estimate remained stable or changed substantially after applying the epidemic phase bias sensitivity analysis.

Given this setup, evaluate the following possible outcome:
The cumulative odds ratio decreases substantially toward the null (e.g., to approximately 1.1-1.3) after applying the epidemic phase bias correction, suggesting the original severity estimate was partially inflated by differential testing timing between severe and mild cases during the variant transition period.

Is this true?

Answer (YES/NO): YES